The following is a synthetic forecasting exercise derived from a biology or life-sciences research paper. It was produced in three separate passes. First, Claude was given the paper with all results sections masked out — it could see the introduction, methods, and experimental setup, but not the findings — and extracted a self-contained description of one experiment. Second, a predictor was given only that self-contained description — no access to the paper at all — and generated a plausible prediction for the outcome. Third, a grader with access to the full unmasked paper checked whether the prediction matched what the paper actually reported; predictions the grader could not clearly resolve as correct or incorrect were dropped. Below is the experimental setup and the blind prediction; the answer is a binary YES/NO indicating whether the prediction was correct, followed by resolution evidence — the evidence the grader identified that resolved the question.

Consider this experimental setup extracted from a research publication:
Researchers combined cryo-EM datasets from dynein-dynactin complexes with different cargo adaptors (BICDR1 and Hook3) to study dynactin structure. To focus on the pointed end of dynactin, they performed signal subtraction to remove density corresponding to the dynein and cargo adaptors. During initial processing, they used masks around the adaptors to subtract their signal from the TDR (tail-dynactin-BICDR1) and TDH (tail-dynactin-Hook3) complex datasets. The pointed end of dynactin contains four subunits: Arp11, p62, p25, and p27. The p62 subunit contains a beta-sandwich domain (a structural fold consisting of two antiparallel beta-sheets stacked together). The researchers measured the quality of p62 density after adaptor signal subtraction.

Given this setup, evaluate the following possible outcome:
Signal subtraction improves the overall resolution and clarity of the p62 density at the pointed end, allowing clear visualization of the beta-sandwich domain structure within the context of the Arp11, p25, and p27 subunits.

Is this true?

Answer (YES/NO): NO